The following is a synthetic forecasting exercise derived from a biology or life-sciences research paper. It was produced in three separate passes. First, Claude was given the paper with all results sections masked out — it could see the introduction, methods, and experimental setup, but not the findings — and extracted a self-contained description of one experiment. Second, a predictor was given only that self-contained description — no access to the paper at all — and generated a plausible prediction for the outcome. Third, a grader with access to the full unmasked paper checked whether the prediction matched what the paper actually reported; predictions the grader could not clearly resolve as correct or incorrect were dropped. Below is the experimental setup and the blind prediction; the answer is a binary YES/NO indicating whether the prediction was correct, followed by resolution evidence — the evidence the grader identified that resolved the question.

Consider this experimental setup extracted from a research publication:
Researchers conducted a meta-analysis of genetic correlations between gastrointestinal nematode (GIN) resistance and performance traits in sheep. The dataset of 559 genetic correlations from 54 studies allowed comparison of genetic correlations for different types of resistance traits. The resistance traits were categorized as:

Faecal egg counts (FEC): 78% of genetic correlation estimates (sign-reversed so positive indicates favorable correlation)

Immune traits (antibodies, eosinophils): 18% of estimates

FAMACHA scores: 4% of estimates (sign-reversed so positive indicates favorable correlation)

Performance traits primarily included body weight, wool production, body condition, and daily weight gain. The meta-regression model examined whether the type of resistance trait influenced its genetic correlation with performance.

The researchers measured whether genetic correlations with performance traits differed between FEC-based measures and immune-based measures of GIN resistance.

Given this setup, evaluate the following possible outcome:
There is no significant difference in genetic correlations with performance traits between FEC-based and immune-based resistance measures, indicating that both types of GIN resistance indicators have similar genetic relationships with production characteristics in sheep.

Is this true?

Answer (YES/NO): NO